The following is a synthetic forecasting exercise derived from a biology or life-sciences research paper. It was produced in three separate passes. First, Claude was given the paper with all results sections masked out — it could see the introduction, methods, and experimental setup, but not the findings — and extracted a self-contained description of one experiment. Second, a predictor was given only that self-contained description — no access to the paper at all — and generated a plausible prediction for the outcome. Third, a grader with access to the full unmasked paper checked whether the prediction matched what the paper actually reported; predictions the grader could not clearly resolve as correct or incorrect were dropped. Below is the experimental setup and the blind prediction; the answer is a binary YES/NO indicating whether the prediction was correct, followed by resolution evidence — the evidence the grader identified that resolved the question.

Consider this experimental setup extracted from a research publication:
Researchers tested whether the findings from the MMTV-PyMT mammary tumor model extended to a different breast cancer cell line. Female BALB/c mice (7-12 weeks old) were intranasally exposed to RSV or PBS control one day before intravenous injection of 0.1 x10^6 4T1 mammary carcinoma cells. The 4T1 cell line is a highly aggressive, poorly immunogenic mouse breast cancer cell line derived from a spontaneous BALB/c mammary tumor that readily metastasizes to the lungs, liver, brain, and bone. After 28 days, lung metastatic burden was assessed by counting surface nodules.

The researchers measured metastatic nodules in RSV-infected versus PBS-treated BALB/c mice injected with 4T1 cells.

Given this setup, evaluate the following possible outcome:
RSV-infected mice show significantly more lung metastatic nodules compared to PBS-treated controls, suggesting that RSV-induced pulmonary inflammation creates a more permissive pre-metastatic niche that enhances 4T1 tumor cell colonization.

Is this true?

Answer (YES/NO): NO